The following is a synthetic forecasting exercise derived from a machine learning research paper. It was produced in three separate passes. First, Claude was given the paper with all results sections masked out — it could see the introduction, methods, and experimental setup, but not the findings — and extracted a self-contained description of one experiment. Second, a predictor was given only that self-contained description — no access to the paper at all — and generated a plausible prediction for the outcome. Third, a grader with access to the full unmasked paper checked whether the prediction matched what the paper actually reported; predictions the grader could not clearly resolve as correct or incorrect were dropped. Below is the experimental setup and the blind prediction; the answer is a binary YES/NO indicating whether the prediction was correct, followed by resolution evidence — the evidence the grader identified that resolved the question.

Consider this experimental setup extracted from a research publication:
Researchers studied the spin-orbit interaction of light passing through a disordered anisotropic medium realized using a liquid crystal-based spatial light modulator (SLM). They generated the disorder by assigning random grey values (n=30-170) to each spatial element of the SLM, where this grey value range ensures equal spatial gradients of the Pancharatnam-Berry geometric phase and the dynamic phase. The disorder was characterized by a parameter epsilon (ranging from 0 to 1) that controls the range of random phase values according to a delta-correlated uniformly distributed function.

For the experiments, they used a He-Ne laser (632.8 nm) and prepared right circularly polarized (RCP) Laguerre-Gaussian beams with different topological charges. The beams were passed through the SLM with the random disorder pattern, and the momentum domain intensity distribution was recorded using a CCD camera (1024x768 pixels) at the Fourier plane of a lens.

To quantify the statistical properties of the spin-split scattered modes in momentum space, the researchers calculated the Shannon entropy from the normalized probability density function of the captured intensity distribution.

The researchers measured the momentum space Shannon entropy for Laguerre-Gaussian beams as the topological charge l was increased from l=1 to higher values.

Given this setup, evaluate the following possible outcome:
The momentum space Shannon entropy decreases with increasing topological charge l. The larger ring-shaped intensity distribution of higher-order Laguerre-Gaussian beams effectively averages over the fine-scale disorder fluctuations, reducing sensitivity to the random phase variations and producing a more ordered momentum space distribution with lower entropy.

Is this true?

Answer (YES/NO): NO